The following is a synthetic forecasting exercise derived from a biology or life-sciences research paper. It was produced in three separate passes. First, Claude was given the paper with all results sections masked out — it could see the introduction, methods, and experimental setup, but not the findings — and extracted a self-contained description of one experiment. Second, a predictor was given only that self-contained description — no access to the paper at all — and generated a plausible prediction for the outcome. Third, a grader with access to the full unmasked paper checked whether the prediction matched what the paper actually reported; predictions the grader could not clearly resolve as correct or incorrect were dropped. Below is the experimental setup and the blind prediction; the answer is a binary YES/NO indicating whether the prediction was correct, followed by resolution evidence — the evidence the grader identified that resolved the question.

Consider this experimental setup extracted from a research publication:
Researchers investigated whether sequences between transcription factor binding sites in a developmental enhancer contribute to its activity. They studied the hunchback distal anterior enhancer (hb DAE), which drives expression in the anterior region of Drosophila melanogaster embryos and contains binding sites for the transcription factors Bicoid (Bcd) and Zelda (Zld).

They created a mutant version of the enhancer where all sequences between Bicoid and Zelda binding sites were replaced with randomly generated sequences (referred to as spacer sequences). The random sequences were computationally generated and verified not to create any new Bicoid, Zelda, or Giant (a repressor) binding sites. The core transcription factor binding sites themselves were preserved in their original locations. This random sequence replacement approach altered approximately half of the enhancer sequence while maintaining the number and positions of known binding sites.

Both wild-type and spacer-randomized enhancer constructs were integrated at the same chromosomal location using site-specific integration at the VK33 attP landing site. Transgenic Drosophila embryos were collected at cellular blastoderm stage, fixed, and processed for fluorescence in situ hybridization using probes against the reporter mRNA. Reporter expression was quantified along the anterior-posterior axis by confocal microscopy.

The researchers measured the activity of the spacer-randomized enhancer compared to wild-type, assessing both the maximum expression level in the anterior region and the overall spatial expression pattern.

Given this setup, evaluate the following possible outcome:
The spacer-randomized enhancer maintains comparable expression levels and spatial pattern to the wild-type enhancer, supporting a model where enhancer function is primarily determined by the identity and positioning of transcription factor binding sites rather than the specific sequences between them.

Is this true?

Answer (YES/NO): NO